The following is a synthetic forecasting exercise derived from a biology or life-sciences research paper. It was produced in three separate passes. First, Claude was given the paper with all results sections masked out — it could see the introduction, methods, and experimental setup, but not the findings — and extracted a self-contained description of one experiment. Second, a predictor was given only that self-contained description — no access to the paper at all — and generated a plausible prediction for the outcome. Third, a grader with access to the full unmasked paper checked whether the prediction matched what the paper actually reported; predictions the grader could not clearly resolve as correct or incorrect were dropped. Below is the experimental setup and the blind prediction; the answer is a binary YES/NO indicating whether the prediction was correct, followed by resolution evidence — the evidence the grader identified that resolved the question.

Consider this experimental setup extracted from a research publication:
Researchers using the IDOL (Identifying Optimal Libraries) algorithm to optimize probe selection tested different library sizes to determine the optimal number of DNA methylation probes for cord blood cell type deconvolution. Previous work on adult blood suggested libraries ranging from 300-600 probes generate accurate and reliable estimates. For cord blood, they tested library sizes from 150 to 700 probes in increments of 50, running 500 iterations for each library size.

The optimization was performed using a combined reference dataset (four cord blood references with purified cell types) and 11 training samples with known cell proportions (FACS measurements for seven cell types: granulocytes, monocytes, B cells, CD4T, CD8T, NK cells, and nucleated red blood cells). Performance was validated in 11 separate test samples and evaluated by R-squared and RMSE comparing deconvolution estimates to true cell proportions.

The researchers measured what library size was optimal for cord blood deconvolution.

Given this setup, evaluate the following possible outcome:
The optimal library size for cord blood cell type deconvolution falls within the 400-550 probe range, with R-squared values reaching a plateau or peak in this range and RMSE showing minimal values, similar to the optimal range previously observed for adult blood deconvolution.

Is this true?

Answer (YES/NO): YES